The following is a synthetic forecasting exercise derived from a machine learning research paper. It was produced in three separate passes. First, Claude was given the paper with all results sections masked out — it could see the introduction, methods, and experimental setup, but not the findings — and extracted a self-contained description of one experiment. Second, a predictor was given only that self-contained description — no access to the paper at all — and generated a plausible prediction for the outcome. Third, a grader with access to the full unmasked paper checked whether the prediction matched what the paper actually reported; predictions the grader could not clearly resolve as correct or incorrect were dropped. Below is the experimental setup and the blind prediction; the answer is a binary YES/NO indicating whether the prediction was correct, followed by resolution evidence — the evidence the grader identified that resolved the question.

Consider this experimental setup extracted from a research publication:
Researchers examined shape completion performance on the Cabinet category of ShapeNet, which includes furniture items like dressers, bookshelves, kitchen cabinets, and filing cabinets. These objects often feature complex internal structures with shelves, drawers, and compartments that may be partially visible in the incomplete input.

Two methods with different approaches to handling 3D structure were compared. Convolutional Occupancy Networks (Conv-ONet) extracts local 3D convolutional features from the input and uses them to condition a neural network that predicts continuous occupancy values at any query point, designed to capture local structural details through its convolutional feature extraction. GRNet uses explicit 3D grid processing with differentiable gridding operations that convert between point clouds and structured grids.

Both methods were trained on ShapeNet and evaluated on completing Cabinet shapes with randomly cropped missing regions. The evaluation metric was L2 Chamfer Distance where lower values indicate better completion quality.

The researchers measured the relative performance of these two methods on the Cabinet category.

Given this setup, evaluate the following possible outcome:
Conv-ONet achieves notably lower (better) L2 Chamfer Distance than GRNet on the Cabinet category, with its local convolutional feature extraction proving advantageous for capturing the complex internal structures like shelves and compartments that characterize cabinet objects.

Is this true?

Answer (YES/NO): NO